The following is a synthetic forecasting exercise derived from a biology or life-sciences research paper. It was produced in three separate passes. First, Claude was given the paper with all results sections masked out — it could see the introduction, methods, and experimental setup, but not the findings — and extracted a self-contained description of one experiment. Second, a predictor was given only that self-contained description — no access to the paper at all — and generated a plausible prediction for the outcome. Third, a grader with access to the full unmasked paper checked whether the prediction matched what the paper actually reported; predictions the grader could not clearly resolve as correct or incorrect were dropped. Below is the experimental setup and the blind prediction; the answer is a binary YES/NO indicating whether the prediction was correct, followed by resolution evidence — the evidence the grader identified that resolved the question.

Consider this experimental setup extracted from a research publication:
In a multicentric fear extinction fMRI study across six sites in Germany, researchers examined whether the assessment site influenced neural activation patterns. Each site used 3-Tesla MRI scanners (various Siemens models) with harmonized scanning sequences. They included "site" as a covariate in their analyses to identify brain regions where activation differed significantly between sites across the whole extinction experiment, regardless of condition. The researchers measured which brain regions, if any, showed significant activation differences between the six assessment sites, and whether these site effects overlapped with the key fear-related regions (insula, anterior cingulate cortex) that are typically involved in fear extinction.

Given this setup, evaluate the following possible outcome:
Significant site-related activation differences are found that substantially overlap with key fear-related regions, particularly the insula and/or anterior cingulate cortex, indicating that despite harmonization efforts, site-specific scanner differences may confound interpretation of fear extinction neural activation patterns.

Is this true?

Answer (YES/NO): NO